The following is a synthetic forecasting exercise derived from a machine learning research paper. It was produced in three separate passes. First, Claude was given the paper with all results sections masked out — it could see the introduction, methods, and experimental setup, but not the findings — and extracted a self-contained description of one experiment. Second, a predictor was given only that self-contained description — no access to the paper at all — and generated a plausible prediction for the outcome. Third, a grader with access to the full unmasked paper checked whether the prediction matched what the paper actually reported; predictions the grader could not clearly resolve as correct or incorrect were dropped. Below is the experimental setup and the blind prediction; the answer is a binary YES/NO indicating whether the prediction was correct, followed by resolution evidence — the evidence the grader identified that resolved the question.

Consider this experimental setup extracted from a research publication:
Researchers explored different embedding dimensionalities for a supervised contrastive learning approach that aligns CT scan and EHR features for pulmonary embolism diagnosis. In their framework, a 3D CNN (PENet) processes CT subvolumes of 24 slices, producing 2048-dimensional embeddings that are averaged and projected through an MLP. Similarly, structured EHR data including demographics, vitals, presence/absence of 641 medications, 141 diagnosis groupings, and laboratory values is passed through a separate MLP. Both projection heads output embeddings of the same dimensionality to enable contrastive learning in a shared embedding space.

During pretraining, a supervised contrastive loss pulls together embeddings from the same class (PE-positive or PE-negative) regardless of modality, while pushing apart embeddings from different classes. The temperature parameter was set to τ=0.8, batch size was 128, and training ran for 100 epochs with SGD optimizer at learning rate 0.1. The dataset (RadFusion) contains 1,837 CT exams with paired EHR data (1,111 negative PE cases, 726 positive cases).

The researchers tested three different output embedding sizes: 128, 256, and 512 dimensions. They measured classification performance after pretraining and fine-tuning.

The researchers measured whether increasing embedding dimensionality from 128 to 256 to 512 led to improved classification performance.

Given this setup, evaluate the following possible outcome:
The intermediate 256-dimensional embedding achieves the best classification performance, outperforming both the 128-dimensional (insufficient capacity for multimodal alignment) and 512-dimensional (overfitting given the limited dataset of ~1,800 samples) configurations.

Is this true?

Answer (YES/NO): NO